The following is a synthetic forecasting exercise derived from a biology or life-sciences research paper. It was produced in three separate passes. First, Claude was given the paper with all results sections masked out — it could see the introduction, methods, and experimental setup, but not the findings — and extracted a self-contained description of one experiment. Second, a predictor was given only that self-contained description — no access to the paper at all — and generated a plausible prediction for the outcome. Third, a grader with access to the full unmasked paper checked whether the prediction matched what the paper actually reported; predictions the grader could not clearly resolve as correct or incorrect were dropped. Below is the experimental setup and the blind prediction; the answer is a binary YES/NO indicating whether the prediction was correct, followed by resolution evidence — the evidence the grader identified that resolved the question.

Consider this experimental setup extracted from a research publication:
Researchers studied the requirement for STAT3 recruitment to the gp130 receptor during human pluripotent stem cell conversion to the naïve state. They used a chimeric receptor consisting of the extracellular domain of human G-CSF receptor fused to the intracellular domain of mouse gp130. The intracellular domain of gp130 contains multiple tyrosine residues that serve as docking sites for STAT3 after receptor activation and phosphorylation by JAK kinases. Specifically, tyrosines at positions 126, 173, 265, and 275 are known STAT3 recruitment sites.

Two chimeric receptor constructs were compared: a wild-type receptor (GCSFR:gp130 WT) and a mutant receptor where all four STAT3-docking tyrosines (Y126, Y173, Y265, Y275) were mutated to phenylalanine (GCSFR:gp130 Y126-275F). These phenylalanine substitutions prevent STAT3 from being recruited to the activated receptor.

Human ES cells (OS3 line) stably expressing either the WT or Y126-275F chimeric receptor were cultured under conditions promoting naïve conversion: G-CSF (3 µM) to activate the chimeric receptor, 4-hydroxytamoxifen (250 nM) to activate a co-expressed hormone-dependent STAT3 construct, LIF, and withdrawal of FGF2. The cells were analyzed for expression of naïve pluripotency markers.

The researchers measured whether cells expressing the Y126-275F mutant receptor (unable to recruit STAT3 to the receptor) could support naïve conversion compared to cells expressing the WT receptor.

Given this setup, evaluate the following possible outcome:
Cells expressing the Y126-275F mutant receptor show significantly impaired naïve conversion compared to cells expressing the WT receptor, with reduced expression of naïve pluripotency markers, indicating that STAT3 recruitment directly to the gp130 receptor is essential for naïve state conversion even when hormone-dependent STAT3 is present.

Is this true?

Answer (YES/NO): NO